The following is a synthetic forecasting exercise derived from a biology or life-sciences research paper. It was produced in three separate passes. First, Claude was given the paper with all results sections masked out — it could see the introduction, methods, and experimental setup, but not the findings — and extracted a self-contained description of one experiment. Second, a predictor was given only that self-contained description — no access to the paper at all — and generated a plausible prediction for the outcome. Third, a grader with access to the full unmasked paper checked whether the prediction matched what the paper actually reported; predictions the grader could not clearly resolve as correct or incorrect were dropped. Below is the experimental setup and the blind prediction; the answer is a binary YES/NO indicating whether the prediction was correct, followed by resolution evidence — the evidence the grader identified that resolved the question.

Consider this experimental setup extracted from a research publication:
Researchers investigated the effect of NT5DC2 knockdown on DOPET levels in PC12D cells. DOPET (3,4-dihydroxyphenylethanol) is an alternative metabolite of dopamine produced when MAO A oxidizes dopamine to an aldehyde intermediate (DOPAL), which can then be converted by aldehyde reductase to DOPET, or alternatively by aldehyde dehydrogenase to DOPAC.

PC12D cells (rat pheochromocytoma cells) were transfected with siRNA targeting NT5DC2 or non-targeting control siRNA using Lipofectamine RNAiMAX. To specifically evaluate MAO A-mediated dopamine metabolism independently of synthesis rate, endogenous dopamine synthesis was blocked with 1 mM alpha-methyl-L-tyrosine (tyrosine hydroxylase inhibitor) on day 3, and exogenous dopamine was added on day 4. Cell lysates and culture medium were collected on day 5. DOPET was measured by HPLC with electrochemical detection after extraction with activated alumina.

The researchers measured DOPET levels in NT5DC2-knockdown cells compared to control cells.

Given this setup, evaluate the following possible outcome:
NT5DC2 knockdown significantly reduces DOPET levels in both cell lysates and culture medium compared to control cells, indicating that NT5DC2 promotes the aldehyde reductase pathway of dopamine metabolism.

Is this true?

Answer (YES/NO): NO